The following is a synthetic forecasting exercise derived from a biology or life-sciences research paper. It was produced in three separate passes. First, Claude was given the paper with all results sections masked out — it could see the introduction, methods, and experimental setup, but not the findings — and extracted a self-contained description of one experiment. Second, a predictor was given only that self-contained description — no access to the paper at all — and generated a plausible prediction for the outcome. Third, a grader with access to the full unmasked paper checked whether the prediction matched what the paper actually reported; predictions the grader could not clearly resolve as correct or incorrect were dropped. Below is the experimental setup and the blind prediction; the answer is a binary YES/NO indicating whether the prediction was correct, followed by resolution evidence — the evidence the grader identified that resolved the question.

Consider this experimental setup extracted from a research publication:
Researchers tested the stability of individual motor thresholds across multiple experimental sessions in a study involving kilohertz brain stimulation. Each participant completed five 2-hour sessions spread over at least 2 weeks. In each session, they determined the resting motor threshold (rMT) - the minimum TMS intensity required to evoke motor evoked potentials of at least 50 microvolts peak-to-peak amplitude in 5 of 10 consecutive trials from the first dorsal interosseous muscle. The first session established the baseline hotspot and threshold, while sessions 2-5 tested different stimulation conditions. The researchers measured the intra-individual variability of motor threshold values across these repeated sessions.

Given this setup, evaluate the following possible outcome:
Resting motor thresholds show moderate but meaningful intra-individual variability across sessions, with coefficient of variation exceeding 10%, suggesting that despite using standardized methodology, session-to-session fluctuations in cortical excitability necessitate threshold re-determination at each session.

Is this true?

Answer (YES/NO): NO